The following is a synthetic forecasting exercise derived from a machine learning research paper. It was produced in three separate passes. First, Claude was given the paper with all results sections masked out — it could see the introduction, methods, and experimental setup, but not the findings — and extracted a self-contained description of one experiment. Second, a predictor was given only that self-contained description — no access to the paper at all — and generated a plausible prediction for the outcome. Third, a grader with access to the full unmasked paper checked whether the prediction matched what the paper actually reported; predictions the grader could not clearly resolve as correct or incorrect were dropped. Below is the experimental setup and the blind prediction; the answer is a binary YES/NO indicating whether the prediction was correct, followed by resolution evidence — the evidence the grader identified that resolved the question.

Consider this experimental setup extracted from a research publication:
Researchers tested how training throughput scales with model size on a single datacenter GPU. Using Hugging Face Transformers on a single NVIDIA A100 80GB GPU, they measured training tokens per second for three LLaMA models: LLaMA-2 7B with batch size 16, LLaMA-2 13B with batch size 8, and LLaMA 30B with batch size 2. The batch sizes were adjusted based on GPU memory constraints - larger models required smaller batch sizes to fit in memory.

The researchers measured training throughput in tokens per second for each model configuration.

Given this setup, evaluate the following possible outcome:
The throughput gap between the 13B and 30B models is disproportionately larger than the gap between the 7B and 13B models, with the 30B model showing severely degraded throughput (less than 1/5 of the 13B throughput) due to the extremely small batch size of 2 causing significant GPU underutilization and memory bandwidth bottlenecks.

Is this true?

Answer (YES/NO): NO